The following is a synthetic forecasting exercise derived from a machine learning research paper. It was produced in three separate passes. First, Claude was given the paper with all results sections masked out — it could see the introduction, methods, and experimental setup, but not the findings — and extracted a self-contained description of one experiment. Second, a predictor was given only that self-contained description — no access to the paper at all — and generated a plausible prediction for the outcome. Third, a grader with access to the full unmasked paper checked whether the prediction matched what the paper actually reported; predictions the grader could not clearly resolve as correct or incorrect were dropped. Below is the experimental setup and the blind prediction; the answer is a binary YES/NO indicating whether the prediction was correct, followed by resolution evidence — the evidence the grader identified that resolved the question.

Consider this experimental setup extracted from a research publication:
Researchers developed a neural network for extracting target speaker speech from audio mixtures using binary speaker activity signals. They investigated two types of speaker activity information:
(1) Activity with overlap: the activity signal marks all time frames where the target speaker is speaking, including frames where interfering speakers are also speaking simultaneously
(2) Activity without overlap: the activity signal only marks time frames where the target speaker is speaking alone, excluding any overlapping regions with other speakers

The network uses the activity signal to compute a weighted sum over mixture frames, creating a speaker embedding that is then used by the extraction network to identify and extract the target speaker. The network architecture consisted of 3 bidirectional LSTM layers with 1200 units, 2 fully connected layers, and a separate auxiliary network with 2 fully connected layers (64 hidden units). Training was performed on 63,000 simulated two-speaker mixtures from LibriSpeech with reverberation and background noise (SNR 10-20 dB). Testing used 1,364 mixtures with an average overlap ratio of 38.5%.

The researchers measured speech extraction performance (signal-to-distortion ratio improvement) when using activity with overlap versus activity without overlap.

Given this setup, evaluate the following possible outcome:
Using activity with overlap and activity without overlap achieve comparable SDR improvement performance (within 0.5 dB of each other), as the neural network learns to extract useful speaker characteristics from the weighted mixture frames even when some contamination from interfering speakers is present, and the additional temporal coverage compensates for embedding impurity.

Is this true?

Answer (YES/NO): NO